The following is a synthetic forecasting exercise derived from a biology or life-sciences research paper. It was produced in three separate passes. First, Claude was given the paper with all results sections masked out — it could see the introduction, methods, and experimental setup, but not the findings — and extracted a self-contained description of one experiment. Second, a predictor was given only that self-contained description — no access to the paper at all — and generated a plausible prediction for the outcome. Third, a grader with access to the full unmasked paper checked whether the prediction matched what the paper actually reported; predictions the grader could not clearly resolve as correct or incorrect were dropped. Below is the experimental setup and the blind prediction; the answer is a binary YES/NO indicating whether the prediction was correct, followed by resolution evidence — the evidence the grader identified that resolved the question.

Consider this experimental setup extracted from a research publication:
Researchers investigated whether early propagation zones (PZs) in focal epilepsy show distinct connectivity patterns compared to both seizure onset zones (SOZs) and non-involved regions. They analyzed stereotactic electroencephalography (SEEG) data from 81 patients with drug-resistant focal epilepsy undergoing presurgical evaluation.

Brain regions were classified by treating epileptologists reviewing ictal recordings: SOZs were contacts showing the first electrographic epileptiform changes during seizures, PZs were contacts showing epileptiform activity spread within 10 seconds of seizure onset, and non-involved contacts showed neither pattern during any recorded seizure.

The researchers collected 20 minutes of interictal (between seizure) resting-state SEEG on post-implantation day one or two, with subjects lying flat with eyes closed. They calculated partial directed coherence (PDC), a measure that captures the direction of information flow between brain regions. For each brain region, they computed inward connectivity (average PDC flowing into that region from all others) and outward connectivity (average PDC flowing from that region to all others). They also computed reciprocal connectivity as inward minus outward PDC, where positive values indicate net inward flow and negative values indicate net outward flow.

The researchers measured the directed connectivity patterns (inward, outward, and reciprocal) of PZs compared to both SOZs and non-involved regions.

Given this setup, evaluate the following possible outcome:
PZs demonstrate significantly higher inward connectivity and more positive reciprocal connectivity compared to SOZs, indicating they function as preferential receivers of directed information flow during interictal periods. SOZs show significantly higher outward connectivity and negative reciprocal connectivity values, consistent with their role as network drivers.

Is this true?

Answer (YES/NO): NO